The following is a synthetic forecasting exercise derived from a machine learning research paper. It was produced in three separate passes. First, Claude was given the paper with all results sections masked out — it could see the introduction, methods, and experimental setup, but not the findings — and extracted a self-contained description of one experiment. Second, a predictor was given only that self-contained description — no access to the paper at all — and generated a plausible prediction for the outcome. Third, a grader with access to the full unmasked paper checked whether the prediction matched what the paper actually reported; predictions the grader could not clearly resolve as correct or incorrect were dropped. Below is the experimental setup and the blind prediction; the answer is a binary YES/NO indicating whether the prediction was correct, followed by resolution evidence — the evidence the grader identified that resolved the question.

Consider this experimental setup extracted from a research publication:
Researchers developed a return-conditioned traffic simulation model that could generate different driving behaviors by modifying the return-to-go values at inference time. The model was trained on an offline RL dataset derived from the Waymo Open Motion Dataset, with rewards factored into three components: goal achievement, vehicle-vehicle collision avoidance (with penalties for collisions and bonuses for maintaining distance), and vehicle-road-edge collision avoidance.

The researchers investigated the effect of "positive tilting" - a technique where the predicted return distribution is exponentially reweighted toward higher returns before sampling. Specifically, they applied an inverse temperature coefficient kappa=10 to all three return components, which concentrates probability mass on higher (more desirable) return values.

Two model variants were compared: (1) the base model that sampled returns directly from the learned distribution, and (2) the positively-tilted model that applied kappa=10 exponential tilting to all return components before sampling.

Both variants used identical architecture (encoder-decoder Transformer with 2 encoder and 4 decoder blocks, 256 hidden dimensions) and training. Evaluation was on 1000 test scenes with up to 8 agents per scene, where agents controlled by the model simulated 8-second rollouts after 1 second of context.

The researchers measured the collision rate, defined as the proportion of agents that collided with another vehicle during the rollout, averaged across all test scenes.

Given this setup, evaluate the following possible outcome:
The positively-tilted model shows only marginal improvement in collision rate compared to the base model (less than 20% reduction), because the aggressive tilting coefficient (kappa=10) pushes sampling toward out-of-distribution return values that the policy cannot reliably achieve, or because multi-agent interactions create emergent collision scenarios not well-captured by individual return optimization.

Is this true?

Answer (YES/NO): YES